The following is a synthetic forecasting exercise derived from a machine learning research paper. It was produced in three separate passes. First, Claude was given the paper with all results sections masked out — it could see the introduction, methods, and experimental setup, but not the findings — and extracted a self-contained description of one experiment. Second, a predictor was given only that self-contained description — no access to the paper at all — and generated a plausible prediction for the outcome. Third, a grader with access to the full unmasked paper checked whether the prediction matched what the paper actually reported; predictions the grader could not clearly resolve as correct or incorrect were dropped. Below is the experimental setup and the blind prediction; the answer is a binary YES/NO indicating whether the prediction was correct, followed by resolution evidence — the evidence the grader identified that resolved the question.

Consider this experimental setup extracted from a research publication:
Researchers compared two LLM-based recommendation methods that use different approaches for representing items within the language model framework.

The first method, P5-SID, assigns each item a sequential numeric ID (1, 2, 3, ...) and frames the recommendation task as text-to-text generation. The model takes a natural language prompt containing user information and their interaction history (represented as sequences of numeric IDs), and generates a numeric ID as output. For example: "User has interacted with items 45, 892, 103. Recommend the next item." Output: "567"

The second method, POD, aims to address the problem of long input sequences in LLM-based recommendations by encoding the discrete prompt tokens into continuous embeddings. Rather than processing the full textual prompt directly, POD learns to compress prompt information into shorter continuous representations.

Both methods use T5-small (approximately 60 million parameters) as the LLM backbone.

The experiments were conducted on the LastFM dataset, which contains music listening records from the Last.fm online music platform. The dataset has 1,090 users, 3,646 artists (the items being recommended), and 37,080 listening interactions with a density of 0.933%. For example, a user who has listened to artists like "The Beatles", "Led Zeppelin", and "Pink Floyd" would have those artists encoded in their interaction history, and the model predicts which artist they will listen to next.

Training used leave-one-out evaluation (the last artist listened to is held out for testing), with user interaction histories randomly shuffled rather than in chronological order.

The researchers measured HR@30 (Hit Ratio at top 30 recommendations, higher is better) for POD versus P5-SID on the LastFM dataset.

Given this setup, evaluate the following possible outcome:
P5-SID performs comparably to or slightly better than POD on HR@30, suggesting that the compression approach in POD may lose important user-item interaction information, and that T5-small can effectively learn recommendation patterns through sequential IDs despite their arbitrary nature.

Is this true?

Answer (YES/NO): YES